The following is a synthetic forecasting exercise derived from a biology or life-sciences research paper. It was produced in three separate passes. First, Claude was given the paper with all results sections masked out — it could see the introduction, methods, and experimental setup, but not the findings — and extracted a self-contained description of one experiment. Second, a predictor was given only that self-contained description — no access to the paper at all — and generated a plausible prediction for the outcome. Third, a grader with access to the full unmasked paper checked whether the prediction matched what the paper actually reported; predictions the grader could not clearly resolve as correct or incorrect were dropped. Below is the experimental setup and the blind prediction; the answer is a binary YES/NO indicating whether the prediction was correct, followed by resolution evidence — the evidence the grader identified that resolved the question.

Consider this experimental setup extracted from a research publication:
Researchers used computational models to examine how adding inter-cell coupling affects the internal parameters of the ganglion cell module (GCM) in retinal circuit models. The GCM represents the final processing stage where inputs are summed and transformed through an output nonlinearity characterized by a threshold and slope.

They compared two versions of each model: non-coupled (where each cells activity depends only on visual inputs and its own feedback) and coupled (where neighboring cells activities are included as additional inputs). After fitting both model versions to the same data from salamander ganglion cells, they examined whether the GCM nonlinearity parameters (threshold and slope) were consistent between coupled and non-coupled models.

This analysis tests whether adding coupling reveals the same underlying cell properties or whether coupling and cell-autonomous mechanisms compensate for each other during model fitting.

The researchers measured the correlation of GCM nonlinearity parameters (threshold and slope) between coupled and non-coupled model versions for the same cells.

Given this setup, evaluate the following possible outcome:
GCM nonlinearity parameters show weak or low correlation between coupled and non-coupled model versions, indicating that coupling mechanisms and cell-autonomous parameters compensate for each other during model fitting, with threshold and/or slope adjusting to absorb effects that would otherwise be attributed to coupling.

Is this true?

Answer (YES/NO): NO